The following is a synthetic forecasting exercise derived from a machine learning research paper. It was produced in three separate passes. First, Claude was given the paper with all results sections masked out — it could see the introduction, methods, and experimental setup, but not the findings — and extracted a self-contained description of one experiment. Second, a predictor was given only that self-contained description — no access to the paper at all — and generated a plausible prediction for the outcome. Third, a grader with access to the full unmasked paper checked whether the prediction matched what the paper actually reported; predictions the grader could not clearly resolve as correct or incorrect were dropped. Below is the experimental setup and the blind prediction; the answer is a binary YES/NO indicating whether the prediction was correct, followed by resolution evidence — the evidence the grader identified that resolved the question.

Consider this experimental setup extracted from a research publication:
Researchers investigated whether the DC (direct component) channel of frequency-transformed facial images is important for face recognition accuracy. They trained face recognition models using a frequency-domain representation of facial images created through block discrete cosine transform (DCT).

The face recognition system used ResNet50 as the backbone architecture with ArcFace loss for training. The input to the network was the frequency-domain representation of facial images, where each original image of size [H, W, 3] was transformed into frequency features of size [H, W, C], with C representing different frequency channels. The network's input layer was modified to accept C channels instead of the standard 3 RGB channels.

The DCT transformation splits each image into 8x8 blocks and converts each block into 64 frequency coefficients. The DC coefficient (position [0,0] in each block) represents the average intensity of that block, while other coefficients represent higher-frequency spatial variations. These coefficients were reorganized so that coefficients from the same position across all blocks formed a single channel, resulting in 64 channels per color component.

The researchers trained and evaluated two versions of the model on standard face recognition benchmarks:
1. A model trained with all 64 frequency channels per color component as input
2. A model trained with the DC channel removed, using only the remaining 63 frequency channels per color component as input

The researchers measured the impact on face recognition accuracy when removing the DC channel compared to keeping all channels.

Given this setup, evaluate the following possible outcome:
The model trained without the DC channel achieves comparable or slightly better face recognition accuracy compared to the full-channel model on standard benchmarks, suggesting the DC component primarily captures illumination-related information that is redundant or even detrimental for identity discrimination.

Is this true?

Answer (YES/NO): YES